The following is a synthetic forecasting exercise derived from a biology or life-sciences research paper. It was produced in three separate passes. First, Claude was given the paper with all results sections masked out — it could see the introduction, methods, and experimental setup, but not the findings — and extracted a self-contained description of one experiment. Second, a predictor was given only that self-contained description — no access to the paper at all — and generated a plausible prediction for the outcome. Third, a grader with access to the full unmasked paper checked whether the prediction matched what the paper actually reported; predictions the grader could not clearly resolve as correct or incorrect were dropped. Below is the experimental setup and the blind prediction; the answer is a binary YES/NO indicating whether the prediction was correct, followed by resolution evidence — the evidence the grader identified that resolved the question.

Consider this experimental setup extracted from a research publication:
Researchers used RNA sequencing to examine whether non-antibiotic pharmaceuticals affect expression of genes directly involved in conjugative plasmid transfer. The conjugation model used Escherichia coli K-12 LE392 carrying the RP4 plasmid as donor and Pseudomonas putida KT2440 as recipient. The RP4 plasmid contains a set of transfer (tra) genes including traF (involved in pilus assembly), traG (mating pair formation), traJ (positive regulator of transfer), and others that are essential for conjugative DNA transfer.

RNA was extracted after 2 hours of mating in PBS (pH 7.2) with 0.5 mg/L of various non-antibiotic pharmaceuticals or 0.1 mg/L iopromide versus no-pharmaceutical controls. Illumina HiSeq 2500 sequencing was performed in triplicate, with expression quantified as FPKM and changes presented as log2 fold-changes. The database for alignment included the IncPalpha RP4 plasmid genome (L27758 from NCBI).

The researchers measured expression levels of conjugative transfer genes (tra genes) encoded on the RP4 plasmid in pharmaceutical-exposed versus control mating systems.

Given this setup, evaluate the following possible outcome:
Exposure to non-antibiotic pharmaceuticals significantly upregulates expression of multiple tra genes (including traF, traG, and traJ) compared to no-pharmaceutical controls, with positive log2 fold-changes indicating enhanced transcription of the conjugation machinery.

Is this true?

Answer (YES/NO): NO